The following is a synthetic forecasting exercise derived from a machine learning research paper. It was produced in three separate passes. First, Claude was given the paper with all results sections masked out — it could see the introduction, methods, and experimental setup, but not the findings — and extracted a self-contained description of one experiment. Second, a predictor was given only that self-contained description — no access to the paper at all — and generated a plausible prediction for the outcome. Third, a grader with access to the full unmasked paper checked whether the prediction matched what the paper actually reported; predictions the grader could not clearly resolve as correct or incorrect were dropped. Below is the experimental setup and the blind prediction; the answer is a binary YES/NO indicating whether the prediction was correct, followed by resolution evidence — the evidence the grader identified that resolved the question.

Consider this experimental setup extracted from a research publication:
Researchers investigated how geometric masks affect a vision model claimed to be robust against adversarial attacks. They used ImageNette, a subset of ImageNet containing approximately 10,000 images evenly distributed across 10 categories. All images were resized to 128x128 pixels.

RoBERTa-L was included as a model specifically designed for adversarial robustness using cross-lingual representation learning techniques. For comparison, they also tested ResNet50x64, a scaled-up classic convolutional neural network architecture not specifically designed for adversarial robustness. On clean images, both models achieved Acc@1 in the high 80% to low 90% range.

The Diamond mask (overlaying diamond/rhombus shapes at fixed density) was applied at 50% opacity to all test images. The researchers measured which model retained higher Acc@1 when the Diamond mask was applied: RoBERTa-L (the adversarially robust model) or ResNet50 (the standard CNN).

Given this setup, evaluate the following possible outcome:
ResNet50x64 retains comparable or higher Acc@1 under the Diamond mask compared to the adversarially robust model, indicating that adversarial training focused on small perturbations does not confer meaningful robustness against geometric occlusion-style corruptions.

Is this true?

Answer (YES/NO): NO